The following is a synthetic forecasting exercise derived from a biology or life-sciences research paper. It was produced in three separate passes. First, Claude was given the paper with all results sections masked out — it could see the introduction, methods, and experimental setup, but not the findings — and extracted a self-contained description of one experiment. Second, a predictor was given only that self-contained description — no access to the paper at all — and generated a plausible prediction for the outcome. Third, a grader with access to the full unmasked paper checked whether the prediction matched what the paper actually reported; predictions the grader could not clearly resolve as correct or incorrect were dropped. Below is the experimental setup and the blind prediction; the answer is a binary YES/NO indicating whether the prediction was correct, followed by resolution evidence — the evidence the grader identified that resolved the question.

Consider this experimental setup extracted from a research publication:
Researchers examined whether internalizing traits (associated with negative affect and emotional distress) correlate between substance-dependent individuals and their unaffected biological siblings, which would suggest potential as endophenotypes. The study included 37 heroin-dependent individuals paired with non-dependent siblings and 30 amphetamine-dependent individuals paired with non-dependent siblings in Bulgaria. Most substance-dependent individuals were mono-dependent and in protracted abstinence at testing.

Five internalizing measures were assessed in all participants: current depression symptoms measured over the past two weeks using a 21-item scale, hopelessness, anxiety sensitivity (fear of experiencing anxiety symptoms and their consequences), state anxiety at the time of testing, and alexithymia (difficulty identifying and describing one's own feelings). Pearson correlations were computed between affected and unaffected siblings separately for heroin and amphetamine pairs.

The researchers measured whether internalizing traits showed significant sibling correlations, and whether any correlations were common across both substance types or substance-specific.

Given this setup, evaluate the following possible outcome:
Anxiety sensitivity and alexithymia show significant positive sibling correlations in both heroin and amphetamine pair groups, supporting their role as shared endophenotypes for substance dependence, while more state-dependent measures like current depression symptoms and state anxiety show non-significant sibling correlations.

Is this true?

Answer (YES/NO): NO